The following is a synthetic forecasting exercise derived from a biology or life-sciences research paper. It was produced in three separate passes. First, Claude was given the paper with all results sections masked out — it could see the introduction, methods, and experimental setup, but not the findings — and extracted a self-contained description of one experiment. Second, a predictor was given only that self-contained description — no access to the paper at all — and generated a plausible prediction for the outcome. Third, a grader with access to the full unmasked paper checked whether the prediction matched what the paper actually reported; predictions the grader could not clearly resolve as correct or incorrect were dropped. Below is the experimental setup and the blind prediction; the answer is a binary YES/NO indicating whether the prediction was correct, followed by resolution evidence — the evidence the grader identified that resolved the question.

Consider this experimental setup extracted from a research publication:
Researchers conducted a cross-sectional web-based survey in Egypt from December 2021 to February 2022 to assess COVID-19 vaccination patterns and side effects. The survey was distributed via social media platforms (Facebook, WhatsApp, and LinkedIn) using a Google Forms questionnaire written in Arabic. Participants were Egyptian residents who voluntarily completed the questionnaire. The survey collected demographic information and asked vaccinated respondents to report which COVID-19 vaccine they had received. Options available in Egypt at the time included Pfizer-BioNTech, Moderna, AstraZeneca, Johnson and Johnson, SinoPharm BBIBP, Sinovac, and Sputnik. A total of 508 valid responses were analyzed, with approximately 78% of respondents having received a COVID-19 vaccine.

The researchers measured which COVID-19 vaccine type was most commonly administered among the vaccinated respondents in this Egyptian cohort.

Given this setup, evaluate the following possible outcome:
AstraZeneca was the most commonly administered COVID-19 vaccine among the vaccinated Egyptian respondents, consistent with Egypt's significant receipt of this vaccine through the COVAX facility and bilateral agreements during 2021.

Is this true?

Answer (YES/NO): NO